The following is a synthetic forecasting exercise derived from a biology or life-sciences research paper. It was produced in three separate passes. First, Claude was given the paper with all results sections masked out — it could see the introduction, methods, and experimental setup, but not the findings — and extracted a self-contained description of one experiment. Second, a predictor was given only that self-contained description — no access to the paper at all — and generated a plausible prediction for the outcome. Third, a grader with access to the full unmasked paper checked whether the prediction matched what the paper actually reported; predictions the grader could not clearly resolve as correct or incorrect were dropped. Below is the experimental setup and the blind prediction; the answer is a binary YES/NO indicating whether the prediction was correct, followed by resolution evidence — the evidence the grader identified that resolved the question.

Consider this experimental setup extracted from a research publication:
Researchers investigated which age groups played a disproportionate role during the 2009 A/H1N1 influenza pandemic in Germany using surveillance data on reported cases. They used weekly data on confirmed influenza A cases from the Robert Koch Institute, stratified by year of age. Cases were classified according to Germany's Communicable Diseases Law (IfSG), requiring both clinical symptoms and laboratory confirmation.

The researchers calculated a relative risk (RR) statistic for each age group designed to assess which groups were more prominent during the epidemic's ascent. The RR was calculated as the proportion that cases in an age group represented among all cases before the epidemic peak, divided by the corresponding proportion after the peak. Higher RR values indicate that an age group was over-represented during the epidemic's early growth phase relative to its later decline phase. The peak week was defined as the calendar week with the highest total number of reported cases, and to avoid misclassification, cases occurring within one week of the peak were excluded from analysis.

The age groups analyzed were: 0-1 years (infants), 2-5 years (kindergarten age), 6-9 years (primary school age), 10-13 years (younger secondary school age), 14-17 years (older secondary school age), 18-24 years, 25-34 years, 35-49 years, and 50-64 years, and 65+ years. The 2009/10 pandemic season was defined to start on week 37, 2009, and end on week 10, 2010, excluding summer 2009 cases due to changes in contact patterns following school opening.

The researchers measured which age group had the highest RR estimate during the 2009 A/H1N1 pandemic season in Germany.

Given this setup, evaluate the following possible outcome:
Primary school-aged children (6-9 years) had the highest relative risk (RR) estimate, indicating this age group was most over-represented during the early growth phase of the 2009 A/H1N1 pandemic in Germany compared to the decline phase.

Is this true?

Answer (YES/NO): NO